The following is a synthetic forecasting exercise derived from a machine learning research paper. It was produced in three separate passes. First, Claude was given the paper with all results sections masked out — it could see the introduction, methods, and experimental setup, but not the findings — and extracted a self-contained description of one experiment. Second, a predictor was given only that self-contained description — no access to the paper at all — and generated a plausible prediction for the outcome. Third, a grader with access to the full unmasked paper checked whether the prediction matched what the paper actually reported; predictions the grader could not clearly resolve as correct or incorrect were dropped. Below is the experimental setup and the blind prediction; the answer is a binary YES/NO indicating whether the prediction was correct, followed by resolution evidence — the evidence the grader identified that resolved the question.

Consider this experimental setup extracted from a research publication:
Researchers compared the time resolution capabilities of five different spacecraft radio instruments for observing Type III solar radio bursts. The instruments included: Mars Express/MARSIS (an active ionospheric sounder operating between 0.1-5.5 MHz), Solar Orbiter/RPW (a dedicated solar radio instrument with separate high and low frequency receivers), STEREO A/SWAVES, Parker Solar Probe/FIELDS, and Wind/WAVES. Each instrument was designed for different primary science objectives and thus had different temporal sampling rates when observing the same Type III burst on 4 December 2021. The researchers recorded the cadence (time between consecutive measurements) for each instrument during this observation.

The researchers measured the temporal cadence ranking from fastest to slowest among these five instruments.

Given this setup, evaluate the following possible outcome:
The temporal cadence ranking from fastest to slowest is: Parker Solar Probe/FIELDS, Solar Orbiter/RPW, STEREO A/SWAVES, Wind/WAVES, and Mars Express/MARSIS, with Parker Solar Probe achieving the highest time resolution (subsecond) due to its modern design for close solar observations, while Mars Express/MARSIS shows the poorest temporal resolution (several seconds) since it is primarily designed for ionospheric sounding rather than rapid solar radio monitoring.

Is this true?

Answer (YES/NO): NO